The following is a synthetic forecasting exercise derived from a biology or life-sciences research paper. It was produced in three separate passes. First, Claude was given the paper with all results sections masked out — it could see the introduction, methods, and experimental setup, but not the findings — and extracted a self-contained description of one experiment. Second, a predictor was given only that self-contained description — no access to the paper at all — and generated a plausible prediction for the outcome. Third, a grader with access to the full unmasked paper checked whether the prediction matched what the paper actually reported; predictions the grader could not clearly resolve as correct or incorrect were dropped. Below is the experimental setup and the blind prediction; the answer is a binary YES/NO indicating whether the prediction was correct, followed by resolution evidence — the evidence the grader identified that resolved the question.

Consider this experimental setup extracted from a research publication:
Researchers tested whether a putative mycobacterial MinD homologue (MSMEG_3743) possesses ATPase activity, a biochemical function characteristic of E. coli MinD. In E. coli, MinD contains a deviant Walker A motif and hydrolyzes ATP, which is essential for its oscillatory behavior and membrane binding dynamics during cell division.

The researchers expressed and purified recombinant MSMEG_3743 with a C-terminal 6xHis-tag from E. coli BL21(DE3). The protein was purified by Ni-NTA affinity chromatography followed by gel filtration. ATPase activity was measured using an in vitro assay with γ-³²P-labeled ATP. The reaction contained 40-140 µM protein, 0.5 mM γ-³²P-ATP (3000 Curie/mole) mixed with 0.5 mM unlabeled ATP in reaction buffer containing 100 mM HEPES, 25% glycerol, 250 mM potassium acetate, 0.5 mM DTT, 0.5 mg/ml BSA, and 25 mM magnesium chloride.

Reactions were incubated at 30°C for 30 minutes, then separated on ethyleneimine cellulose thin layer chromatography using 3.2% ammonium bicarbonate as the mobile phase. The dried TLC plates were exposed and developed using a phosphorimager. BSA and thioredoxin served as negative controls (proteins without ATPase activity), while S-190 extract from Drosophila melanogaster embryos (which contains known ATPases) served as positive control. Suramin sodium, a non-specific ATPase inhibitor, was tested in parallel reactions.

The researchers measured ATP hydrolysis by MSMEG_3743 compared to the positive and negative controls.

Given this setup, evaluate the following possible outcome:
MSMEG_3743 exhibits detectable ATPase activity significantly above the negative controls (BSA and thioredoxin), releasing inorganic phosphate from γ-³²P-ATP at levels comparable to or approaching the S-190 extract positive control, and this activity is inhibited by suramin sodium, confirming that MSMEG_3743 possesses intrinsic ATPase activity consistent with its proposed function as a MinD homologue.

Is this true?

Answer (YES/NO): YES